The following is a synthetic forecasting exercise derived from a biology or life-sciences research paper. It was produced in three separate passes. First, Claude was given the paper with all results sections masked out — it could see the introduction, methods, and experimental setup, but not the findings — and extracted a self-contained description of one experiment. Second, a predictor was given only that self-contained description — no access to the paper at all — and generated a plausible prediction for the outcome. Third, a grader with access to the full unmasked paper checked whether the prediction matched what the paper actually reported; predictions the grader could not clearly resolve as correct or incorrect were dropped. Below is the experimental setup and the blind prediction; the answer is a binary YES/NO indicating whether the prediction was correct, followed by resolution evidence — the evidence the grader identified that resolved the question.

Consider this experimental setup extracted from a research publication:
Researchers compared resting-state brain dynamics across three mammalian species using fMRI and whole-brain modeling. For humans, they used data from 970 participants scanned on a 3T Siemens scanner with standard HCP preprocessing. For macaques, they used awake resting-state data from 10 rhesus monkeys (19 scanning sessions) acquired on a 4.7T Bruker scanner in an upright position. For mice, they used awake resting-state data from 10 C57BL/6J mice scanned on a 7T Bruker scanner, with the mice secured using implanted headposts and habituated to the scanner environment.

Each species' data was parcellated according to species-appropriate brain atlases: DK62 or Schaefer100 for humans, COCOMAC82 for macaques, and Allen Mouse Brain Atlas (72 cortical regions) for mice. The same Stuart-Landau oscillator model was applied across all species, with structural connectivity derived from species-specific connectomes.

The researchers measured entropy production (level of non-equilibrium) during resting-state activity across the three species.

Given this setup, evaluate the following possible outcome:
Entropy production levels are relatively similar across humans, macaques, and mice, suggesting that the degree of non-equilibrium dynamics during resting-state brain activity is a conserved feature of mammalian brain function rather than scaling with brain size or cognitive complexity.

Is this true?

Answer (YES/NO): NO